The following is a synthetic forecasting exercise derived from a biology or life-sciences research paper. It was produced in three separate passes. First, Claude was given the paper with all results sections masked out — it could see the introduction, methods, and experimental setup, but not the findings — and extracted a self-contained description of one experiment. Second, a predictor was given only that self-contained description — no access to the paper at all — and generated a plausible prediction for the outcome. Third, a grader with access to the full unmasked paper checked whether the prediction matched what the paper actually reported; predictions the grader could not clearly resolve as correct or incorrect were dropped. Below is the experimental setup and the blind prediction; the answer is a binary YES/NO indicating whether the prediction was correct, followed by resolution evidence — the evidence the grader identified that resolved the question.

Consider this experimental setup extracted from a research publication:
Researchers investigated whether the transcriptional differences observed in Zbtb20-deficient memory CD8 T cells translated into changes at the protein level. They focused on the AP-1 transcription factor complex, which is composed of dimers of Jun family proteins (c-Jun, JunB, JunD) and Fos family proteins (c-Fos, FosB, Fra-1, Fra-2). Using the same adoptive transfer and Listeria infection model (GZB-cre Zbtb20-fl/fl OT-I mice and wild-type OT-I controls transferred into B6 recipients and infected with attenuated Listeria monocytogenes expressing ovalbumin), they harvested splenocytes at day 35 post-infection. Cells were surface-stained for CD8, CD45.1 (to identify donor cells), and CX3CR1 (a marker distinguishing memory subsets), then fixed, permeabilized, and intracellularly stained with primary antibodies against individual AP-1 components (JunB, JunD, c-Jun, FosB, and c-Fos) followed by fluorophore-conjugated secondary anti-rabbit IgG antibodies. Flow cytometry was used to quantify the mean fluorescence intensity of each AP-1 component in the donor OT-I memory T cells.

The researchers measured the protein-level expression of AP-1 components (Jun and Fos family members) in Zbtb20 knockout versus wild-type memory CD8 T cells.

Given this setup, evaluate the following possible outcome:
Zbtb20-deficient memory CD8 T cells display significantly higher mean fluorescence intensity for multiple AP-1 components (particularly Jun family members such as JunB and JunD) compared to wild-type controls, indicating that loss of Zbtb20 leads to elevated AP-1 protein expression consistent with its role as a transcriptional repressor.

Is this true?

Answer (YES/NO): YES